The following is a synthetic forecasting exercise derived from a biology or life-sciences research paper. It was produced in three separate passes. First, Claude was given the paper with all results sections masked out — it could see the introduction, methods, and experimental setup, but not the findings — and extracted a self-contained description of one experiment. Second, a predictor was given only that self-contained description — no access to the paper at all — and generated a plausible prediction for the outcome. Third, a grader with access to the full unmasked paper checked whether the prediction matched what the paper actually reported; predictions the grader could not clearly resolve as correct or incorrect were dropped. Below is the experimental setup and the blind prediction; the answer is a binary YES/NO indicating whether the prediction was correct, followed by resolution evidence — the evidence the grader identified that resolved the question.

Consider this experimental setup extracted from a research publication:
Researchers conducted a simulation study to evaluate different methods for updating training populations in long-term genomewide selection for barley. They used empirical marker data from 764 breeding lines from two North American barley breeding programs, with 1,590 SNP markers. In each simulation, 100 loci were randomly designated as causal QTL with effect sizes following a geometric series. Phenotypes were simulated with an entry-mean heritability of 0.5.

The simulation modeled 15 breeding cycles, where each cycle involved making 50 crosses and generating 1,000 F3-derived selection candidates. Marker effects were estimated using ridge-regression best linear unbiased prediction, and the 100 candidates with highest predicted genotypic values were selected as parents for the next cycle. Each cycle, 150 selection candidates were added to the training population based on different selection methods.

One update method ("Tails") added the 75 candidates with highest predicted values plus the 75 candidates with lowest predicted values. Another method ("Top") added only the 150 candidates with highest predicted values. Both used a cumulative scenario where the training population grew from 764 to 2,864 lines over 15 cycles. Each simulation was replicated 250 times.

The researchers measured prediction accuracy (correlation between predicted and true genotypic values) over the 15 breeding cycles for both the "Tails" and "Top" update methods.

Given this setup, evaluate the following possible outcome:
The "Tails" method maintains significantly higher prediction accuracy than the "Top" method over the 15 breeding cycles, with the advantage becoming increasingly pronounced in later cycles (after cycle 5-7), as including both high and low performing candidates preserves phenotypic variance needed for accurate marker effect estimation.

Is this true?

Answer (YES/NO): NO